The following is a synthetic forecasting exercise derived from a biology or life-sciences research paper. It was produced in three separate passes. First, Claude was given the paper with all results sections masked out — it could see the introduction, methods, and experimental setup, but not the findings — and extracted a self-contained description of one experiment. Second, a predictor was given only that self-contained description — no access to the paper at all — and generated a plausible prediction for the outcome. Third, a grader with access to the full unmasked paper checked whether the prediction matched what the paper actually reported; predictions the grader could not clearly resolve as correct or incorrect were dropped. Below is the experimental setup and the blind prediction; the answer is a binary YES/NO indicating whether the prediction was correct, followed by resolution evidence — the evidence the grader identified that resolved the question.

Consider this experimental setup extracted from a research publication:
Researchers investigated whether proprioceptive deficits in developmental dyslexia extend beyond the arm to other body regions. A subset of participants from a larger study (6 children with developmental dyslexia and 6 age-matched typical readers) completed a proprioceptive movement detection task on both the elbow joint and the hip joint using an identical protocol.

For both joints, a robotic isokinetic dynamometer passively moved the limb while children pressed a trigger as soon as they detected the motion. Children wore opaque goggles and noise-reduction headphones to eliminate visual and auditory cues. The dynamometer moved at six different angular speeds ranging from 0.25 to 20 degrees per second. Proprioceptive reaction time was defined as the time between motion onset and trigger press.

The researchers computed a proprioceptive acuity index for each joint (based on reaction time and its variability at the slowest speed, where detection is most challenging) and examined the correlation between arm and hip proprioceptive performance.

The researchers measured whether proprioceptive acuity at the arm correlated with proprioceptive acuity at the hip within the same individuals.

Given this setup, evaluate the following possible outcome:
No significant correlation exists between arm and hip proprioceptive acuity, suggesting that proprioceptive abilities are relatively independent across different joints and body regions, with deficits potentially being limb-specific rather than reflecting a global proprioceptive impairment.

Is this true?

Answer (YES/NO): NO